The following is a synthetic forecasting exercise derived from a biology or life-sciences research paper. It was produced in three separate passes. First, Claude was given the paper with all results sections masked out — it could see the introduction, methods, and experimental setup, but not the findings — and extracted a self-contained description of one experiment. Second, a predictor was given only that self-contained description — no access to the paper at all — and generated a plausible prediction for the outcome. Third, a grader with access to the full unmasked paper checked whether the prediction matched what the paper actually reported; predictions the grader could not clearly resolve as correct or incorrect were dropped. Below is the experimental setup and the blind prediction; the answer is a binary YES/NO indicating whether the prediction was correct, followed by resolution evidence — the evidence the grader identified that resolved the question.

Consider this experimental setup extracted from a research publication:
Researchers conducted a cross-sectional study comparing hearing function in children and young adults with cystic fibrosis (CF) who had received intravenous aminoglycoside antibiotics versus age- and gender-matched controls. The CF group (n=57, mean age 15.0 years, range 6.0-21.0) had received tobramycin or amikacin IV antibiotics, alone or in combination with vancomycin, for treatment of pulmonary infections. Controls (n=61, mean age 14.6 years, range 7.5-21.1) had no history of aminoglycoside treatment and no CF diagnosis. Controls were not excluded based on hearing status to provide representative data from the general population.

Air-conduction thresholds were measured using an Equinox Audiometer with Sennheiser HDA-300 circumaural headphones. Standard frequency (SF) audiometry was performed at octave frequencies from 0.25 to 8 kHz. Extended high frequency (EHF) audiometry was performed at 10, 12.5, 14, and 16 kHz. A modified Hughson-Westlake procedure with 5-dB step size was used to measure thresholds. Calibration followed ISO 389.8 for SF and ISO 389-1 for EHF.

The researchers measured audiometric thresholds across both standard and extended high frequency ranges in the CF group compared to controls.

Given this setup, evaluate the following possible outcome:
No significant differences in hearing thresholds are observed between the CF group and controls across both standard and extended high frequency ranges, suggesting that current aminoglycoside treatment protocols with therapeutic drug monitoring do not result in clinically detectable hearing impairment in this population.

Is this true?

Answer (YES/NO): NO